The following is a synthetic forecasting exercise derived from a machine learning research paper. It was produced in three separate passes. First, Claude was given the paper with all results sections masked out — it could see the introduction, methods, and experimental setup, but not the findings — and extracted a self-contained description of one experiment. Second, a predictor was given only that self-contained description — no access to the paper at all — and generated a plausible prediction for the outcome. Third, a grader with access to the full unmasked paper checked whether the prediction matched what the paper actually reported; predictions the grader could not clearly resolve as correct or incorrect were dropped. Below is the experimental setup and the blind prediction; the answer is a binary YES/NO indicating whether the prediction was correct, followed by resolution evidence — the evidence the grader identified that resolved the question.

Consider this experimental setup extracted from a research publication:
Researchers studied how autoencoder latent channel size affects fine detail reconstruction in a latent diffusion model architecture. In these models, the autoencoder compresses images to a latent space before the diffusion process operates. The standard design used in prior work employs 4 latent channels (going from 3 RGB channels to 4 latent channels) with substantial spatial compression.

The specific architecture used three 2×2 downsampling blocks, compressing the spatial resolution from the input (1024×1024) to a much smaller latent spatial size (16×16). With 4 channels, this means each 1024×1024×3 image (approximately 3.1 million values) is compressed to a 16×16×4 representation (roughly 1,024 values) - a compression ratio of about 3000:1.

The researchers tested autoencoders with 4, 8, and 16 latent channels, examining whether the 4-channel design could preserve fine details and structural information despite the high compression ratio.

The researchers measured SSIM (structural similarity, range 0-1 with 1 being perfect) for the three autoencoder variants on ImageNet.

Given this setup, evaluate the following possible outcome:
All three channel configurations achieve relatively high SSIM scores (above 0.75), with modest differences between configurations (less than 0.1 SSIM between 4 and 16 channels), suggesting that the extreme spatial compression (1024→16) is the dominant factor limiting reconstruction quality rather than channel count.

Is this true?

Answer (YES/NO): NO